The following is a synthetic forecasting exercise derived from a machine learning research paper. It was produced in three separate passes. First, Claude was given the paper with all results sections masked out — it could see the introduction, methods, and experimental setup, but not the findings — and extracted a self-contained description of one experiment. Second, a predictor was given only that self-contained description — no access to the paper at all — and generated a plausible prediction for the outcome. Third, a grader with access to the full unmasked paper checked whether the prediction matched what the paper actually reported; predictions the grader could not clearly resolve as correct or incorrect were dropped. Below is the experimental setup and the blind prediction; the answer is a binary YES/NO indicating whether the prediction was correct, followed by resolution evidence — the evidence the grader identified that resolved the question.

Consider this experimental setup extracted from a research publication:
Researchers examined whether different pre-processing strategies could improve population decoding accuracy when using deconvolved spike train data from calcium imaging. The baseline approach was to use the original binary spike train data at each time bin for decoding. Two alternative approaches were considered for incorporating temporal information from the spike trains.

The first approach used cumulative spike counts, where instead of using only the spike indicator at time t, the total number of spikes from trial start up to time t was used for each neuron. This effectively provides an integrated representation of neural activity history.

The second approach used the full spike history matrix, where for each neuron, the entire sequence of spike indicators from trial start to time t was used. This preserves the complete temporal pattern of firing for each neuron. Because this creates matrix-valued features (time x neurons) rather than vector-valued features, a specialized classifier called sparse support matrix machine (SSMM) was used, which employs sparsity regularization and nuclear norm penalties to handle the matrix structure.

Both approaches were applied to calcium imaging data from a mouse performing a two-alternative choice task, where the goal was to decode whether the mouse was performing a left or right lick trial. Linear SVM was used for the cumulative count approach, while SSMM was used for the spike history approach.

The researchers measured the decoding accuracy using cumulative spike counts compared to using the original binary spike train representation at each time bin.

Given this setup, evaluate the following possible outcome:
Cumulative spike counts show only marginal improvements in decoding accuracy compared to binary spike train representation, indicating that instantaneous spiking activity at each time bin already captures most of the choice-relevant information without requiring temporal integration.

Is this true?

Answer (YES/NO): NO